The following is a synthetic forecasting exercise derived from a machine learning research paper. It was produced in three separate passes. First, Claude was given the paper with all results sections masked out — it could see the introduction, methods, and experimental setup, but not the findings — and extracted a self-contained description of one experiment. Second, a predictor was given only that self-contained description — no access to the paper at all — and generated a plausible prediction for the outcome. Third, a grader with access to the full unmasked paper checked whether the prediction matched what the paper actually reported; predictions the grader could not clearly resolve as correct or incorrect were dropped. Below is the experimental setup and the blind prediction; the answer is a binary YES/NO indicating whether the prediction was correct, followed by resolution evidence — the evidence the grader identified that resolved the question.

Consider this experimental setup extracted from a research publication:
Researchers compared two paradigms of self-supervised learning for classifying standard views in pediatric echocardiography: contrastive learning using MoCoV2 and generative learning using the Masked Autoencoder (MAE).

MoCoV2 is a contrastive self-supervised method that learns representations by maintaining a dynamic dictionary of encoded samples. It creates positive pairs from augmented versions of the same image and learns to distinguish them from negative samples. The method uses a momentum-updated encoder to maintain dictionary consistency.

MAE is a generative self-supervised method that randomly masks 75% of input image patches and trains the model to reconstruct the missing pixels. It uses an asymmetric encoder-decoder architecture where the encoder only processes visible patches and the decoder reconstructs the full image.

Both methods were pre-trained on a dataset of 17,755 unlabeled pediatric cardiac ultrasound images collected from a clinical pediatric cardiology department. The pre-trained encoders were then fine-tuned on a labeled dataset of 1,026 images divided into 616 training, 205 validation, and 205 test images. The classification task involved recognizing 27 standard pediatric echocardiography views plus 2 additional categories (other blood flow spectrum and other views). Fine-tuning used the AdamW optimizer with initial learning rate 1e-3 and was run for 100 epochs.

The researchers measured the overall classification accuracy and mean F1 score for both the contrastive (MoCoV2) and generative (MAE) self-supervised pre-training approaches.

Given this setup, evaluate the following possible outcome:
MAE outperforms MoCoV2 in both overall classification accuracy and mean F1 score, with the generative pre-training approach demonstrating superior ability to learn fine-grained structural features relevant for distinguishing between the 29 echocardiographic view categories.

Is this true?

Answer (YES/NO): YES